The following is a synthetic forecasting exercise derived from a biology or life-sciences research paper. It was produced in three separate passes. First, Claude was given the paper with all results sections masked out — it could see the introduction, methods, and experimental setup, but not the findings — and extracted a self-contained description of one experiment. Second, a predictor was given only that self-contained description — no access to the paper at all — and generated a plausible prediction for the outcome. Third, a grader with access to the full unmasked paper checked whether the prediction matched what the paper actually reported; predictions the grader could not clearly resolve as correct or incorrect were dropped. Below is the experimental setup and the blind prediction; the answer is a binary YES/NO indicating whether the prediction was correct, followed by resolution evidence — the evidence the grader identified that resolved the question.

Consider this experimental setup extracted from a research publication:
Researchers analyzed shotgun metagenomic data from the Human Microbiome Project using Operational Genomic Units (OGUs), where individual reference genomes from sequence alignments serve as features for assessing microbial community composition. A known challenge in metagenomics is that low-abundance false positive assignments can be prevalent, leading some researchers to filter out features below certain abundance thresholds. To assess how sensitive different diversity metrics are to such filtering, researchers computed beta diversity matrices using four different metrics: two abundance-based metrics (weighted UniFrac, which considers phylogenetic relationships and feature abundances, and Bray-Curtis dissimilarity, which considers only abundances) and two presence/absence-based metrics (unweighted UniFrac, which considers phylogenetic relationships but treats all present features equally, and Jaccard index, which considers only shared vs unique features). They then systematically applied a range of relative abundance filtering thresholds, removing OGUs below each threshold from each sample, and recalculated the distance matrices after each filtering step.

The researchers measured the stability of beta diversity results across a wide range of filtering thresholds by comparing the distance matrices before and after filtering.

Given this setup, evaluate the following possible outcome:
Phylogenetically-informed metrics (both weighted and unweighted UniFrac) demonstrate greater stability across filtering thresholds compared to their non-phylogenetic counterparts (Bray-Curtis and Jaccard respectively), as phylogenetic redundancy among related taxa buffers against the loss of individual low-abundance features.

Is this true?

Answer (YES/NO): NO